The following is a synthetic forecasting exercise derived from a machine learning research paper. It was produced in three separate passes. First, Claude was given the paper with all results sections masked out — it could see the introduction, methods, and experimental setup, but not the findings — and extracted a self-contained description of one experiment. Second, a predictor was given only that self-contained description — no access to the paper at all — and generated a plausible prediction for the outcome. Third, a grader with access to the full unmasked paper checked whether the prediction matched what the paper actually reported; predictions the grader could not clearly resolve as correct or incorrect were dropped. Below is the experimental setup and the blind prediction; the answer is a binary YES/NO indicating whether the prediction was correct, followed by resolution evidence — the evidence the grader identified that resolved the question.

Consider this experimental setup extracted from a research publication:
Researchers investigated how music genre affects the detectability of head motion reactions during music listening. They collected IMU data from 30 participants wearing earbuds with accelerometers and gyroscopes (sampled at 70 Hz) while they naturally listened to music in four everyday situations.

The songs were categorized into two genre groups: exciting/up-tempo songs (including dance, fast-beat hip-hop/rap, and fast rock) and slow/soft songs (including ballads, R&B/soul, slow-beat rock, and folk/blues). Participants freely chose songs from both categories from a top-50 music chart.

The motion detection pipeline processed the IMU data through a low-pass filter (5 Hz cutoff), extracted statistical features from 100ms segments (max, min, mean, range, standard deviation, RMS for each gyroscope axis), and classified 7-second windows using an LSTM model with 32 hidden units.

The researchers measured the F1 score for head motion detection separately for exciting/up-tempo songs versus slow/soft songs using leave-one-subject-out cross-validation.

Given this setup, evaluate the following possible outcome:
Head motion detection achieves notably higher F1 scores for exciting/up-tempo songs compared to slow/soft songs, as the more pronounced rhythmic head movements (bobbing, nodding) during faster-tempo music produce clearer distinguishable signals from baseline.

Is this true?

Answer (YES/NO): YES